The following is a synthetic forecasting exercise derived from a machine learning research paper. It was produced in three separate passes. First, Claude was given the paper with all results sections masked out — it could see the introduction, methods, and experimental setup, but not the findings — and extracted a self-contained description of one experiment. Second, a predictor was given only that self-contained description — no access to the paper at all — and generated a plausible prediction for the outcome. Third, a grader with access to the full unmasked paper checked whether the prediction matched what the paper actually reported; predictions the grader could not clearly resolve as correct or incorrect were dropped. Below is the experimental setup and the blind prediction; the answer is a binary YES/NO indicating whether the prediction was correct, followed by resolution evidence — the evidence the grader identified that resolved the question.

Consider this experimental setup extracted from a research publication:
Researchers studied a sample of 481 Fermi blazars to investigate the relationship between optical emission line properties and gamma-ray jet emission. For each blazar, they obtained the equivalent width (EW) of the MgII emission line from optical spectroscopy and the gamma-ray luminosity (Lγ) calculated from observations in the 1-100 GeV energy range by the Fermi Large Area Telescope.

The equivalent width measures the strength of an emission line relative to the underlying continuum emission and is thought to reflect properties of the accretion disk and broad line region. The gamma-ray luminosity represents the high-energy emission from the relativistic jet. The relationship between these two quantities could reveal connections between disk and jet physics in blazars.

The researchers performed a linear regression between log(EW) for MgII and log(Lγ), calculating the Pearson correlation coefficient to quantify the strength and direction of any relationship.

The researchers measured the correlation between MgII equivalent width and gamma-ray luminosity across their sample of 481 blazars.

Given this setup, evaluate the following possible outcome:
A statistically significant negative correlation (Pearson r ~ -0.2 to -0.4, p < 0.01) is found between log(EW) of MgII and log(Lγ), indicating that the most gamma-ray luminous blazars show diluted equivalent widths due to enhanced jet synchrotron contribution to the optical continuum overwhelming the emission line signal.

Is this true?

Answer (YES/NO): YES